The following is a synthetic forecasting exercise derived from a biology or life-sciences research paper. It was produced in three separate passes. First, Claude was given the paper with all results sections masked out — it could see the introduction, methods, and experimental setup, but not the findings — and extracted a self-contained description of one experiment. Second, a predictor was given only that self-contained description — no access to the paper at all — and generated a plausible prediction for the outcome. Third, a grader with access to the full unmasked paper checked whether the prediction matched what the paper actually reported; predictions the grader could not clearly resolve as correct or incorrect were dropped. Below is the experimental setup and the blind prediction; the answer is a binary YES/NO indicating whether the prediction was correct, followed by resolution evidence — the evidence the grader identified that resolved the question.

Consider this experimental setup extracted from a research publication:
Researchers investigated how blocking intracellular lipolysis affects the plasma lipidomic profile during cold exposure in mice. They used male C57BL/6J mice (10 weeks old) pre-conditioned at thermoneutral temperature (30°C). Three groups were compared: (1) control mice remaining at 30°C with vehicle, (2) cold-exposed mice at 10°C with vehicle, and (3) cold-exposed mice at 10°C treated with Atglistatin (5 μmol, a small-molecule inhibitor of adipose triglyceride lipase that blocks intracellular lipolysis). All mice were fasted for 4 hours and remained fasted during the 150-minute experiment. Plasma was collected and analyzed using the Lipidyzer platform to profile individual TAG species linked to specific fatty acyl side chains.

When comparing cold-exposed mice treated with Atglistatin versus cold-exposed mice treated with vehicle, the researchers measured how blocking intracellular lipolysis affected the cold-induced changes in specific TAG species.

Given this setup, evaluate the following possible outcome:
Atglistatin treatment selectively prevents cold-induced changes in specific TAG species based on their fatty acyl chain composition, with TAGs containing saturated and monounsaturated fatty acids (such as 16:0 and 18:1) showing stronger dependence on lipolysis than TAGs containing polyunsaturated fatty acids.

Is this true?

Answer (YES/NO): NO